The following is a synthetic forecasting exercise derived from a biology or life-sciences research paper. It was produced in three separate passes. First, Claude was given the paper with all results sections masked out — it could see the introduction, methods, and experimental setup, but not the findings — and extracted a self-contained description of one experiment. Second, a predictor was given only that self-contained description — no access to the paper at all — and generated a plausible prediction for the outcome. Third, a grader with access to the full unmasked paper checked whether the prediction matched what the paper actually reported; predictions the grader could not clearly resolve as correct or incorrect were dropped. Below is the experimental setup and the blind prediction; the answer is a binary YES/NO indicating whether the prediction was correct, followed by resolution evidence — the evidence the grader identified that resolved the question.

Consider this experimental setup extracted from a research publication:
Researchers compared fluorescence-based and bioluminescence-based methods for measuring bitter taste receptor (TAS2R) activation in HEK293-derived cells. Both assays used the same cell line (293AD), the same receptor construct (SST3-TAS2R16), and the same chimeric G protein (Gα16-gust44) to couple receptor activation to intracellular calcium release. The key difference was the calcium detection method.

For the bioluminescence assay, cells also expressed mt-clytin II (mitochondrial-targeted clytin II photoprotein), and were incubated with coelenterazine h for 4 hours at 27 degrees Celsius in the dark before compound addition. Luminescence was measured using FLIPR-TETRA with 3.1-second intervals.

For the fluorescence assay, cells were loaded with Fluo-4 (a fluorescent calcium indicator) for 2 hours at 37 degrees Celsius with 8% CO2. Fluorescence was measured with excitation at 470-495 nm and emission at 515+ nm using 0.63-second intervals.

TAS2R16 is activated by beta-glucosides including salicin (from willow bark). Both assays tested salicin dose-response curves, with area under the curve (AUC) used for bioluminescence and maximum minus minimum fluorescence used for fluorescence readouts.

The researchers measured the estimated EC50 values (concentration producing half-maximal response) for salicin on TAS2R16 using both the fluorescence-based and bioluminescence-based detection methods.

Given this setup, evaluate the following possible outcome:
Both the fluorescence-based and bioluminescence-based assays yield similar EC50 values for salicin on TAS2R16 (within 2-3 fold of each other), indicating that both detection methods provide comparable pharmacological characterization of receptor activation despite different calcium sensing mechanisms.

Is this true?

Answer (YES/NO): YES